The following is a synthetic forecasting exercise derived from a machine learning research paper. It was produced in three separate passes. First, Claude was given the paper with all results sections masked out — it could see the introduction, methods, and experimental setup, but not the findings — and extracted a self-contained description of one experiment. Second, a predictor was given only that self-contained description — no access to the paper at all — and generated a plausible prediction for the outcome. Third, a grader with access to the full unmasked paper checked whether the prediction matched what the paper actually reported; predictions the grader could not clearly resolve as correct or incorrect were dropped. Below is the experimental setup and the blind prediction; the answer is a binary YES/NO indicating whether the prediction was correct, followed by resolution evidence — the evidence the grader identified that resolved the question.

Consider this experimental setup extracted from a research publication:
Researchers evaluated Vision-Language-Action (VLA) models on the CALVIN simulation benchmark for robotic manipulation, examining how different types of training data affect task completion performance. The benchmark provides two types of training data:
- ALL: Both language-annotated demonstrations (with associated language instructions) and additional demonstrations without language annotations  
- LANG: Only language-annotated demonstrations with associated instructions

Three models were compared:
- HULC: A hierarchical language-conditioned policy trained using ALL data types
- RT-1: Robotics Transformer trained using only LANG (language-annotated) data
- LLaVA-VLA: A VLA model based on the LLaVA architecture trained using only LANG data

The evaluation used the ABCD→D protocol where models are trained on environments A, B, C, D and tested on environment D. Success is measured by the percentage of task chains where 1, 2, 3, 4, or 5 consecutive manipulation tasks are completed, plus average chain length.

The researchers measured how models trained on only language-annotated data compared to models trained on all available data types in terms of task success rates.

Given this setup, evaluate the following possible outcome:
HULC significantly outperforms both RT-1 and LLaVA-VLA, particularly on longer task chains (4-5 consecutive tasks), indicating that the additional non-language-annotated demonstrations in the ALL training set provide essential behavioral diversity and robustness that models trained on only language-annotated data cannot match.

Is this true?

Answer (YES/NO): YES